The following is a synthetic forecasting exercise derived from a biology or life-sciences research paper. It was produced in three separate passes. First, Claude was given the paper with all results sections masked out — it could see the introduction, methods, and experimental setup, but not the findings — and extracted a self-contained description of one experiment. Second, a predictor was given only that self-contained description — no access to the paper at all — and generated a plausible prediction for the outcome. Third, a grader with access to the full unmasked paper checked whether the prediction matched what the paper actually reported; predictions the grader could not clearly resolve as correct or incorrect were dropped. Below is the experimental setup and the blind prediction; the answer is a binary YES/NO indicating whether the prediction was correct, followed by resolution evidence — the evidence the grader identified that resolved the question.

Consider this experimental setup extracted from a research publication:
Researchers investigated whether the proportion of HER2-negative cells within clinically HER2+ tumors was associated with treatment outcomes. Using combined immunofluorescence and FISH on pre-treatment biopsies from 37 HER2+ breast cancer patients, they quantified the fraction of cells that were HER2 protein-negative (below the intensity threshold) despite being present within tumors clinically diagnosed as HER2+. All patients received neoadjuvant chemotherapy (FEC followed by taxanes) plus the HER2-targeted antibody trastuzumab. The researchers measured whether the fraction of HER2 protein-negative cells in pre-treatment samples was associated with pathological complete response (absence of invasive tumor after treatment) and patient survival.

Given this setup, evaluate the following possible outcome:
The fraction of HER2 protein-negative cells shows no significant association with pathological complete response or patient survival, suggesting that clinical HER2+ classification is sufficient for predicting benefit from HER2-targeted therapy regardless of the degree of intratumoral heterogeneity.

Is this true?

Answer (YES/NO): NO